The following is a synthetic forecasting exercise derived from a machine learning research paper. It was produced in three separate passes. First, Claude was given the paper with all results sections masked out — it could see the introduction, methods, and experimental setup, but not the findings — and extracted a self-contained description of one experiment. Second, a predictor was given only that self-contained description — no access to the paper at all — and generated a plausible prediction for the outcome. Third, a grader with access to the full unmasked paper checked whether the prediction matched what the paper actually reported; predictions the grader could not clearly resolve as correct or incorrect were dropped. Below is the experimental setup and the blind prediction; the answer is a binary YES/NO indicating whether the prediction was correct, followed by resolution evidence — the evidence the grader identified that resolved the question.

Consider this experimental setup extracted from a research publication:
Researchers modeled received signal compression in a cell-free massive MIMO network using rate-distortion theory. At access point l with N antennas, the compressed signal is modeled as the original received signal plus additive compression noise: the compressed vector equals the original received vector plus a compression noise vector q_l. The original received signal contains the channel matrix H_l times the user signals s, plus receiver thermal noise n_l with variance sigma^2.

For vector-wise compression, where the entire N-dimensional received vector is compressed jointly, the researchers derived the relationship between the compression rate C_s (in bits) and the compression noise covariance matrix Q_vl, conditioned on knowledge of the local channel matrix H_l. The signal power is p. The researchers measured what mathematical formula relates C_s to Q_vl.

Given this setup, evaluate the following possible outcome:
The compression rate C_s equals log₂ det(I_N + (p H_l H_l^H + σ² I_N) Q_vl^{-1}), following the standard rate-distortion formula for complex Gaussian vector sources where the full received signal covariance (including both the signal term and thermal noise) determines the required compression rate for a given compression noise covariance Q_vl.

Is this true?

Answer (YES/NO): YES